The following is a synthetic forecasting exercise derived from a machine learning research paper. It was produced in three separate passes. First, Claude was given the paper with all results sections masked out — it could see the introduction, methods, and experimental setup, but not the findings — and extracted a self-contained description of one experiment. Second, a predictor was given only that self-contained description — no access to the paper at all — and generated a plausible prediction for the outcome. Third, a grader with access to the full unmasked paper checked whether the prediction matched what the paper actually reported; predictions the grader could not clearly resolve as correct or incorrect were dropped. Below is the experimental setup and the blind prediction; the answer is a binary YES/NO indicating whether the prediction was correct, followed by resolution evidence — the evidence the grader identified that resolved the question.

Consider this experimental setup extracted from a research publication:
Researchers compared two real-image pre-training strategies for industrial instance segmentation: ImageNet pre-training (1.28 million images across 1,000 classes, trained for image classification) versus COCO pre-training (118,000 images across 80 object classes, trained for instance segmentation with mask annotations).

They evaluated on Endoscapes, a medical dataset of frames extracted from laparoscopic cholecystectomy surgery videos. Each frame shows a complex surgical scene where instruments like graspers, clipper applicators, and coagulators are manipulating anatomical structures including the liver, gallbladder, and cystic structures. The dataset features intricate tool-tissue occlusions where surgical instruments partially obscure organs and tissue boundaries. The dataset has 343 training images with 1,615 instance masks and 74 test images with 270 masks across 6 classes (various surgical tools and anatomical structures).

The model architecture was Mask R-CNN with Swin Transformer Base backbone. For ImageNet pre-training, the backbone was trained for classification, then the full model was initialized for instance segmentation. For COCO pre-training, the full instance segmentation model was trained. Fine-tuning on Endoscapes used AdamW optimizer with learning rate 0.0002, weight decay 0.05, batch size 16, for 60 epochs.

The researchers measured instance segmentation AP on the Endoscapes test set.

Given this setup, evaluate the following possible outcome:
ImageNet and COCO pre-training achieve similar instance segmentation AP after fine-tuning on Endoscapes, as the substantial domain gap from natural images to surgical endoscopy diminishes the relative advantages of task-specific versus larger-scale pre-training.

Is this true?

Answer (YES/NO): NO